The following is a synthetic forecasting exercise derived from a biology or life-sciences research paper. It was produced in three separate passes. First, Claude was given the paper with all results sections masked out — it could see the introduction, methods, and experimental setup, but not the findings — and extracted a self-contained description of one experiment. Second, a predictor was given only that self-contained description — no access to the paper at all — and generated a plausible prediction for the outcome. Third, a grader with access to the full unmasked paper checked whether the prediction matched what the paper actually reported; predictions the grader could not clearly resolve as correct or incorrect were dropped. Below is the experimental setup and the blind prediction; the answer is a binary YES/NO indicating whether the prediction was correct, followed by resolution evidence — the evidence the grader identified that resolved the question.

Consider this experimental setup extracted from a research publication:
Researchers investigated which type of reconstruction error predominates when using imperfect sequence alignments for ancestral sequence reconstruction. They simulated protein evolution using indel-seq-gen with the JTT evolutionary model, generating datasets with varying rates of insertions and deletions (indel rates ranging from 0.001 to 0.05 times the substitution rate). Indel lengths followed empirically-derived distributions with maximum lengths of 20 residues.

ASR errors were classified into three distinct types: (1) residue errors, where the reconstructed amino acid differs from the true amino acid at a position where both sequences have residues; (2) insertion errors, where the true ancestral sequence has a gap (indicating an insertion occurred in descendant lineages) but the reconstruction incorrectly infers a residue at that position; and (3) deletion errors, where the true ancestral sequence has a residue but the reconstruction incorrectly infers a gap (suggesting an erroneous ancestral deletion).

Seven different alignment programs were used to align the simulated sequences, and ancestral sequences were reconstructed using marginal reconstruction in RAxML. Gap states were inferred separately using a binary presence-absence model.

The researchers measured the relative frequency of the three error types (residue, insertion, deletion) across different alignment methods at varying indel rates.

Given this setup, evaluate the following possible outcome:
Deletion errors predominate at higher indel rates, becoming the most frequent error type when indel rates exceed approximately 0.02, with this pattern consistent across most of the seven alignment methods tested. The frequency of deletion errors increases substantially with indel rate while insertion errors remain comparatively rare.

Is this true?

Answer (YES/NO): NO